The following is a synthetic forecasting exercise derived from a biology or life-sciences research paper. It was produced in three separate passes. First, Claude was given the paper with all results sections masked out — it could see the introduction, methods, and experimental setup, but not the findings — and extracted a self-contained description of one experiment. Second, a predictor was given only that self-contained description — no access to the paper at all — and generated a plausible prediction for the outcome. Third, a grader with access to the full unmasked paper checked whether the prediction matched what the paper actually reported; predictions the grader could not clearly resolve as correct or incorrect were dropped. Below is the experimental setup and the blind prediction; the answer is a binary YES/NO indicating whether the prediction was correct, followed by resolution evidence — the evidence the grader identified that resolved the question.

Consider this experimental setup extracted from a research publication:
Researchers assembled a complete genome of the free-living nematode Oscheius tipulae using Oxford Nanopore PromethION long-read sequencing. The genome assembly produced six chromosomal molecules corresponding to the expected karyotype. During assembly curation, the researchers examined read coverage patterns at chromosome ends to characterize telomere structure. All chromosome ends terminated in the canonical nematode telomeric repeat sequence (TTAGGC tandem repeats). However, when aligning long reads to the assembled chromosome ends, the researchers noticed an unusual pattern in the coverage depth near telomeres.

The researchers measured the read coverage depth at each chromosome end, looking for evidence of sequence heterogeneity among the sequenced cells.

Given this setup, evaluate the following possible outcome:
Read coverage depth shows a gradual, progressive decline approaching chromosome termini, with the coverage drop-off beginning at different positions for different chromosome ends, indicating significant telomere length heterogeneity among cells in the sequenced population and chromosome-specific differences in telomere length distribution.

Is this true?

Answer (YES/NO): NO